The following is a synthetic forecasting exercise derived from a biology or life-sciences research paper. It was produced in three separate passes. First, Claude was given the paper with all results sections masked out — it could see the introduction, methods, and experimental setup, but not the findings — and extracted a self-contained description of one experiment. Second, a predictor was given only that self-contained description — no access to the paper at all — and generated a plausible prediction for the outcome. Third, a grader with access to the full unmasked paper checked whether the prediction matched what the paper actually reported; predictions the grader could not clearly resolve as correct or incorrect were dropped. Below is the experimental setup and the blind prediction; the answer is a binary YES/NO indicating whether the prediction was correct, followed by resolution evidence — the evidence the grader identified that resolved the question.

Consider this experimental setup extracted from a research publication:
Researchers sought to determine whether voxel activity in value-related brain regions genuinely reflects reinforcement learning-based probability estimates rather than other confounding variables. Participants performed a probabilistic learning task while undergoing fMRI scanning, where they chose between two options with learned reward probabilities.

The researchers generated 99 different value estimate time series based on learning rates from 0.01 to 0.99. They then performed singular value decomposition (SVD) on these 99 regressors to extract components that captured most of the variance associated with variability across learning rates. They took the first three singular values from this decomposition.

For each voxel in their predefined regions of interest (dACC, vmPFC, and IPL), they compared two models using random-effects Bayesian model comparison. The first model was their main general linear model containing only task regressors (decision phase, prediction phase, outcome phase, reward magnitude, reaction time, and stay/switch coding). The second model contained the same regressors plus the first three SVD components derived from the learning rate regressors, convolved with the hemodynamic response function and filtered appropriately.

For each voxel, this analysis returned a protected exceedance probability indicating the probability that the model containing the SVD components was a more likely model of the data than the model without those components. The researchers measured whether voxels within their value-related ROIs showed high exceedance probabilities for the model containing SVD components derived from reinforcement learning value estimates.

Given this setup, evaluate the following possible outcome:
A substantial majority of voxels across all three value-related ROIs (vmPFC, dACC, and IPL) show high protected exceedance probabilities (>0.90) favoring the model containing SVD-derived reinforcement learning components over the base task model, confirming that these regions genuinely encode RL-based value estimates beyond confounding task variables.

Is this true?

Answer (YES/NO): NO